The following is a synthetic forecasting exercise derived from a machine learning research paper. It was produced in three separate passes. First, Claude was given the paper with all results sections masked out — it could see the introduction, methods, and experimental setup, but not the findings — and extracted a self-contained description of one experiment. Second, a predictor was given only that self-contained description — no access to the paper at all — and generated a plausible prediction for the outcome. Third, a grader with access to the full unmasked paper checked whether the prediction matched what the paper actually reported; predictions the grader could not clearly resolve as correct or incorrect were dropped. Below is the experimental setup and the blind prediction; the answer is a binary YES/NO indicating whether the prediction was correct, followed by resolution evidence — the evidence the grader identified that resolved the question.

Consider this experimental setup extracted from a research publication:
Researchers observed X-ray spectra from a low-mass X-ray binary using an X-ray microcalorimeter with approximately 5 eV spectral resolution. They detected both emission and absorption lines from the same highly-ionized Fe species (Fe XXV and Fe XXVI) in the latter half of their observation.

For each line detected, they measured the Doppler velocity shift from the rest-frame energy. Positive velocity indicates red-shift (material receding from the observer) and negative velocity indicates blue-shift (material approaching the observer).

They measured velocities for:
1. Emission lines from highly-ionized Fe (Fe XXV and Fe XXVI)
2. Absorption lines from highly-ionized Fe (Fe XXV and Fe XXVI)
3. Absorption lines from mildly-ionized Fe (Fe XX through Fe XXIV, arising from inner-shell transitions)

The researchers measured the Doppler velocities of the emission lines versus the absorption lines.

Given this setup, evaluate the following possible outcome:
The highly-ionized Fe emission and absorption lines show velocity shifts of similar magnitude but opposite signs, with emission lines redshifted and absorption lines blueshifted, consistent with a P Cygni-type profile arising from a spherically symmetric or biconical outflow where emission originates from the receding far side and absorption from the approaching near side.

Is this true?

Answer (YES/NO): YES